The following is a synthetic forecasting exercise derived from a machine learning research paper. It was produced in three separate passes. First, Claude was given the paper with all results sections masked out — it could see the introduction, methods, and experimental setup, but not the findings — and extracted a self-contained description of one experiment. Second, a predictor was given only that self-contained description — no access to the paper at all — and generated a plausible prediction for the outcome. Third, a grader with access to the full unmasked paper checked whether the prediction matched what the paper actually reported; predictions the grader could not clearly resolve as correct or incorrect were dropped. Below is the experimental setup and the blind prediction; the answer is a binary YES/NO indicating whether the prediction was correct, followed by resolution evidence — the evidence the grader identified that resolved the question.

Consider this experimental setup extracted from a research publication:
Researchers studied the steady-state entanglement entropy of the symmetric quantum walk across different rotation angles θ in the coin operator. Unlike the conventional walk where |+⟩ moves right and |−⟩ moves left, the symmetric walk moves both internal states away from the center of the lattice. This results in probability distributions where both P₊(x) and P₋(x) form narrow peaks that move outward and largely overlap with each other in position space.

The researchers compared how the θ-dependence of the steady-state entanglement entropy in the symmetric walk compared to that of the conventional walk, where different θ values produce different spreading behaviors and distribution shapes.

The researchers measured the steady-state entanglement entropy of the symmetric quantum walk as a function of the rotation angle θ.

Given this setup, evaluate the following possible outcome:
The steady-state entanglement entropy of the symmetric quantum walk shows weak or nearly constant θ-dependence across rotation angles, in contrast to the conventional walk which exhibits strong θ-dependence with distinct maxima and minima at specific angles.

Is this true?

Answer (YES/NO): YES